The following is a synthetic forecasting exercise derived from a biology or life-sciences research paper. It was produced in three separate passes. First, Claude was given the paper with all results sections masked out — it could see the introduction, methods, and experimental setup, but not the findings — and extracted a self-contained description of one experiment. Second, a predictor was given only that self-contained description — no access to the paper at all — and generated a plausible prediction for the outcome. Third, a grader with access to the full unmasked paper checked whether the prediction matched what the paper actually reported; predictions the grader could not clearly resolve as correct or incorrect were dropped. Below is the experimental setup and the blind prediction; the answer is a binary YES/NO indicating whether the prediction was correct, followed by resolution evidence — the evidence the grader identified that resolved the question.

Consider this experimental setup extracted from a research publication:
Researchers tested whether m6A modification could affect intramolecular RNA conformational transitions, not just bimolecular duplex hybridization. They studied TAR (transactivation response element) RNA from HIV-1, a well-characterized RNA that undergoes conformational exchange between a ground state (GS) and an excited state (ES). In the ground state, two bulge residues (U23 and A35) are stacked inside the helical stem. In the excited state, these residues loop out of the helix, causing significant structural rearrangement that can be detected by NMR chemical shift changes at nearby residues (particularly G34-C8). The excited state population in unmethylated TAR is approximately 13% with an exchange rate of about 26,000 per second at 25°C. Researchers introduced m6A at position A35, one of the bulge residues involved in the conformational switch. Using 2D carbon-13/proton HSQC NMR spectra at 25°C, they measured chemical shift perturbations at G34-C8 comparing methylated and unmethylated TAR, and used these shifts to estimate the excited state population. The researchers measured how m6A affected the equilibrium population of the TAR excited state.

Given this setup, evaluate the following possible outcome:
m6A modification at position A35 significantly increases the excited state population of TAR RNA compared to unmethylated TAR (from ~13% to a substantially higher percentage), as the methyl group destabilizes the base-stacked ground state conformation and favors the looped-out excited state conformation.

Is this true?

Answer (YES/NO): NO